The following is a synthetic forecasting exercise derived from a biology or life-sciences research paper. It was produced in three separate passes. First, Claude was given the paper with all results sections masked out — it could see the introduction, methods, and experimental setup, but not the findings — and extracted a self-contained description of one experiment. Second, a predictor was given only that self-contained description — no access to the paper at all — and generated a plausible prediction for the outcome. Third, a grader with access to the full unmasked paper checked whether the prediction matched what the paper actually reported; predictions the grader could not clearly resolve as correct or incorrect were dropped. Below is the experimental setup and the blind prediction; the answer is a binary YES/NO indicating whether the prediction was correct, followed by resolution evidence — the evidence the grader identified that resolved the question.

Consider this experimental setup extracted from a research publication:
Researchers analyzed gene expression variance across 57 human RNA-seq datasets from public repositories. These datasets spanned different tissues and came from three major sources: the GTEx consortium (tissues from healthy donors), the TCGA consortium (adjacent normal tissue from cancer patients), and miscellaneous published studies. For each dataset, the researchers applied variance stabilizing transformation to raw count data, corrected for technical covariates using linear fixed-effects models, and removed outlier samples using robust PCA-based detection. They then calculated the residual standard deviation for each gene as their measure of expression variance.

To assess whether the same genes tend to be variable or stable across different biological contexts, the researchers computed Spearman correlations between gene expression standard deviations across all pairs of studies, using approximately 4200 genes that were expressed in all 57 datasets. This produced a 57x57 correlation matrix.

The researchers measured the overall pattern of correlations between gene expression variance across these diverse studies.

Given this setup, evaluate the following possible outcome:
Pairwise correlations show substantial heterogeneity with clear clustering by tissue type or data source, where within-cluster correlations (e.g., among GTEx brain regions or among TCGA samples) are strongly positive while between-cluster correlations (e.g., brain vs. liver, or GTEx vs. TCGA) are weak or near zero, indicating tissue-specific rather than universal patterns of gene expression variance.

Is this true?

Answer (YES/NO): NO